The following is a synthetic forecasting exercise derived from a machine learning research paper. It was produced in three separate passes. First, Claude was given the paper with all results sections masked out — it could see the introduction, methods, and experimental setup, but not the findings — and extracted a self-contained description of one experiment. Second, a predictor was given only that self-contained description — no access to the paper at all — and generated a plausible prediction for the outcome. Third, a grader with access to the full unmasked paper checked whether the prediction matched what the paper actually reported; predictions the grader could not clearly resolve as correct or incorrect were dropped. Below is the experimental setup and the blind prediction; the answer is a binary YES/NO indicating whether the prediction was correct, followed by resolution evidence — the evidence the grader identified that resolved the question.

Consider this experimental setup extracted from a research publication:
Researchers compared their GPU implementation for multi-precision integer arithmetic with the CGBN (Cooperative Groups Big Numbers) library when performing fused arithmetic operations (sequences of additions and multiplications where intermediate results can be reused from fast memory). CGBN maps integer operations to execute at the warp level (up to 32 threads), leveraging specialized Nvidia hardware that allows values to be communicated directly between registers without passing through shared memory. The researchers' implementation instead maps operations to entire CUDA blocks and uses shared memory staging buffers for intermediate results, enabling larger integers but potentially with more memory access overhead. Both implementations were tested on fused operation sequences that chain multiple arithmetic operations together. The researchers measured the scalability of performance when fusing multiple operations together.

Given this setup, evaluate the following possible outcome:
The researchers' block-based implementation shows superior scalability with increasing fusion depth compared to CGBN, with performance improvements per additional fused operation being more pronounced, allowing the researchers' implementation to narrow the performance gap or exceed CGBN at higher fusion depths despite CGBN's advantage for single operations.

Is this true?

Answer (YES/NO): NO